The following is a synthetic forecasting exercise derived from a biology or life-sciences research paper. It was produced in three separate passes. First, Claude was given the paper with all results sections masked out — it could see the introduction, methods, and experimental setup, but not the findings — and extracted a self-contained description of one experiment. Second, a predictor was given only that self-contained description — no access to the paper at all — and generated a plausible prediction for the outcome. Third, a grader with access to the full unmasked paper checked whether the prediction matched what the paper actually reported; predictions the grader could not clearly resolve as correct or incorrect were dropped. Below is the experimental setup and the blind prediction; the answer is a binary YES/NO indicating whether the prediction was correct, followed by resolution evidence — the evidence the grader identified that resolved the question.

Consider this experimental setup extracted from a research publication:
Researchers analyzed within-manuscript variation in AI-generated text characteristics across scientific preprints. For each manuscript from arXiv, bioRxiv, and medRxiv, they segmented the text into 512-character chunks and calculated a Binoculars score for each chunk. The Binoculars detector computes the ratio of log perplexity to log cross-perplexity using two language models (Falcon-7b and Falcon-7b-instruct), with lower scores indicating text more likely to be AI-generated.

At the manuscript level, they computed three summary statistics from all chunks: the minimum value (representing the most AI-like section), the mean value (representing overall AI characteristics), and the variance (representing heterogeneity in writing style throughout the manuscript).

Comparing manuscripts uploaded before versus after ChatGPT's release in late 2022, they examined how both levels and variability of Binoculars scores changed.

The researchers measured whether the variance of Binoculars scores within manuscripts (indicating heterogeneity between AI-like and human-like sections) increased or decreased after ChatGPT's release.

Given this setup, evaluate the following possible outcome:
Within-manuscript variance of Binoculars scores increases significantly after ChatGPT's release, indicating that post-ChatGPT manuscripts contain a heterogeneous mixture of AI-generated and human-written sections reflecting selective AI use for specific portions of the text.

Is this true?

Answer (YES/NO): YES